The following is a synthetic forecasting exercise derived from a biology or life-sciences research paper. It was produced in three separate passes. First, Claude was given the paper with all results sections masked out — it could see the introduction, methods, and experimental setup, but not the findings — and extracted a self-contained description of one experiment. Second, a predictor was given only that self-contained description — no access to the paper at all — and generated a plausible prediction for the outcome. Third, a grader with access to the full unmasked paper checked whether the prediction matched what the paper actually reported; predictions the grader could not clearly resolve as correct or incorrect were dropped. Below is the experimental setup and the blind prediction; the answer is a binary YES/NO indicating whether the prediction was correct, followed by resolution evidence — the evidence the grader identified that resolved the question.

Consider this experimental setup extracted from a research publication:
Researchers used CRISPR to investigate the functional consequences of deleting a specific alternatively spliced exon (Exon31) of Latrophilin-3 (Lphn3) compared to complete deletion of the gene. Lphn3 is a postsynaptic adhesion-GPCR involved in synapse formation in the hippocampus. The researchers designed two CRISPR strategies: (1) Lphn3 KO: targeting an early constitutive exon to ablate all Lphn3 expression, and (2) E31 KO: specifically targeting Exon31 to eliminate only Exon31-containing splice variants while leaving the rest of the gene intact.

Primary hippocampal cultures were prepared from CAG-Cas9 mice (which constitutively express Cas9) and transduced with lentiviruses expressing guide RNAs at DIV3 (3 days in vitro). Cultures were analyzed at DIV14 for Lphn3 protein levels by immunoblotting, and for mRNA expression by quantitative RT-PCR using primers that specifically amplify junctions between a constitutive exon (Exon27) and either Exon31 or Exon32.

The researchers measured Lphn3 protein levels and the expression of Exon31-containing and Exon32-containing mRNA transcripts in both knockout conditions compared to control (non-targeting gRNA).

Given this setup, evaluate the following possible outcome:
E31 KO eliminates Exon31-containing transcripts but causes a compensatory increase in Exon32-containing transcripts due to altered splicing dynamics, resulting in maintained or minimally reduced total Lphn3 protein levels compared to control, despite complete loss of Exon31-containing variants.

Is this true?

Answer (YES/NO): NO